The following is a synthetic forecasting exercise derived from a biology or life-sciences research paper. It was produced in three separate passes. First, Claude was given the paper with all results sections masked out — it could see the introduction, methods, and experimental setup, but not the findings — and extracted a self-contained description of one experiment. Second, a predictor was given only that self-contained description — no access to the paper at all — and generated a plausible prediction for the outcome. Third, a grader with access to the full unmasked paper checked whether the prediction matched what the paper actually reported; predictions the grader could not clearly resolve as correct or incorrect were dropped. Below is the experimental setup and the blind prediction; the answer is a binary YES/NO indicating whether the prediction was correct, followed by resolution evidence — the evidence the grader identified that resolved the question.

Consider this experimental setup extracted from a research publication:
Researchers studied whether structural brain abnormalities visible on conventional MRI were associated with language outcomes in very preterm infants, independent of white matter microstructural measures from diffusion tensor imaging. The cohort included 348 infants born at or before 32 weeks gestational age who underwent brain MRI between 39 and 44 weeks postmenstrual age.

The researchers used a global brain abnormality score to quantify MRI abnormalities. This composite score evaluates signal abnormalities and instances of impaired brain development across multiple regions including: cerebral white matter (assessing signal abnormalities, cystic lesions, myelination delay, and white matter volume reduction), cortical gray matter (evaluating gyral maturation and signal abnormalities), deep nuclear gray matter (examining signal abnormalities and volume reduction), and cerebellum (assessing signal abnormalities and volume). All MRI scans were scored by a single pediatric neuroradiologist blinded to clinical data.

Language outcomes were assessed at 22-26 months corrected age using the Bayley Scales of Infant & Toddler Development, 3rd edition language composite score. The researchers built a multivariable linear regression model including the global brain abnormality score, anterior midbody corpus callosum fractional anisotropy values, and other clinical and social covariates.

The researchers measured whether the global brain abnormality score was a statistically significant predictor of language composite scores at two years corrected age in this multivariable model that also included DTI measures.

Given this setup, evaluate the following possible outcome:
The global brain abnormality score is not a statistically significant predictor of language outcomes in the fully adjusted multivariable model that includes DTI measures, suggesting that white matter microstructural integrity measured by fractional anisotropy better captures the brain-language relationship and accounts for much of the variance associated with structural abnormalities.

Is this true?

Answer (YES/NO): NO